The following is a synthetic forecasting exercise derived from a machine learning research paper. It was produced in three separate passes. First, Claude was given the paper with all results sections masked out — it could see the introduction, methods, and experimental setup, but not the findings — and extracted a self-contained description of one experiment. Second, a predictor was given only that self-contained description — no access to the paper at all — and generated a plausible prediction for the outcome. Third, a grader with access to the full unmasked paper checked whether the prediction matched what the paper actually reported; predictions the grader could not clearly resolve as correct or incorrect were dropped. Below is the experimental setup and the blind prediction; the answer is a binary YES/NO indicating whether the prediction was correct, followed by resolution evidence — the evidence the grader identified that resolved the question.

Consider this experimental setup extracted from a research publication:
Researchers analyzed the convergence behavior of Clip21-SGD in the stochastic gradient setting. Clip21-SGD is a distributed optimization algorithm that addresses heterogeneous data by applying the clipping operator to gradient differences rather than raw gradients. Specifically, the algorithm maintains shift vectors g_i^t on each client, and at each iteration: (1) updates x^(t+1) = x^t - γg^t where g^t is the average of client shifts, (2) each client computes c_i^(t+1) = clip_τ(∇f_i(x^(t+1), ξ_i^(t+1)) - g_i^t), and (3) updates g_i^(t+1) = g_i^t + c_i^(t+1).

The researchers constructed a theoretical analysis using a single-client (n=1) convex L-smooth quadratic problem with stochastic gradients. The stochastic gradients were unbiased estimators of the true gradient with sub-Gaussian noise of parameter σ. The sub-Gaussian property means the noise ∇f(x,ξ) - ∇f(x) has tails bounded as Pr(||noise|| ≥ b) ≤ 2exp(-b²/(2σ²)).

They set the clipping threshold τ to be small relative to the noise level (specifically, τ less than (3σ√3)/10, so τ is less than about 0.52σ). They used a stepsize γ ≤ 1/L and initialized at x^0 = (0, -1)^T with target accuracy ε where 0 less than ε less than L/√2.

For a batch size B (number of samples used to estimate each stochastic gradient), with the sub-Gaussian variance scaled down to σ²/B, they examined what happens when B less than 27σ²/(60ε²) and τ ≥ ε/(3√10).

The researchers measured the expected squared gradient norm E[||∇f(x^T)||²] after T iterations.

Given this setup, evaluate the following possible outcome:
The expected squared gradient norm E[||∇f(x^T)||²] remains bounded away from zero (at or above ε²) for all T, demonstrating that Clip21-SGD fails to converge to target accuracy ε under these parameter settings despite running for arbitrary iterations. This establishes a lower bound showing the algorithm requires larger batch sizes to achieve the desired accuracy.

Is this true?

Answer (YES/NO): YES